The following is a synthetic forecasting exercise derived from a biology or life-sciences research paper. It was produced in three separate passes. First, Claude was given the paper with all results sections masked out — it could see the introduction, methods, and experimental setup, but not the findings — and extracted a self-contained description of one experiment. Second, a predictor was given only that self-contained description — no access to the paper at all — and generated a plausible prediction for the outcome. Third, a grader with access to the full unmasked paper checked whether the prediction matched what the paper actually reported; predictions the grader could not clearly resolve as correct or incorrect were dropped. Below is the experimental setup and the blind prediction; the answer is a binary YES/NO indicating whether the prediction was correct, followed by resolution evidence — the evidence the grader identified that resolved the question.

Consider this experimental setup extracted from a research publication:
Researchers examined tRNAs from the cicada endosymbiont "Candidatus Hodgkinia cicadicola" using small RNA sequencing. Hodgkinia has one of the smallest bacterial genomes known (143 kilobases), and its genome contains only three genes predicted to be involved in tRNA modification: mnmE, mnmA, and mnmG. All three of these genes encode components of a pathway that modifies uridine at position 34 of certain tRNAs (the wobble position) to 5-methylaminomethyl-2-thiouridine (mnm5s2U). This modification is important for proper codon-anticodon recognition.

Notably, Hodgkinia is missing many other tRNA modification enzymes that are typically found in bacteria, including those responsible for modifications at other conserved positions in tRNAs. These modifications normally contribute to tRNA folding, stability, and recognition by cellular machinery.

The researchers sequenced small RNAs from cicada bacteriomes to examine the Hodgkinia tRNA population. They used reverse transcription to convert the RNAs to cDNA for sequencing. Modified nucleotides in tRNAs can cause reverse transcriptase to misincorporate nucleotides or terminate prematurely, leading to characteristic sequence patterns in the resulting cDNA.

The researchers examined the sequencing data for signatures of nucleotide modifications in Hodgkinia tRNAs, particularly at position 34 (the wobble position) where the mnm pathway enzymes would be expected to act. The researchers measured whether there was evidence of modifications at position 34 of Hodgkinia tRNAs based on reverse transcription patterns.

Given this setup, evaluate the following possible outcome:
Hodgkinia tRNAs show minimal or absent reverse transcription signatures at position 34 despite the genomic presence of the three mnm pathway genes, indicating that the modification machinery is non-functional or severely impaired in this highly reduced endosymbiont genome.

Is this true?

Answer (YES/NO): NO